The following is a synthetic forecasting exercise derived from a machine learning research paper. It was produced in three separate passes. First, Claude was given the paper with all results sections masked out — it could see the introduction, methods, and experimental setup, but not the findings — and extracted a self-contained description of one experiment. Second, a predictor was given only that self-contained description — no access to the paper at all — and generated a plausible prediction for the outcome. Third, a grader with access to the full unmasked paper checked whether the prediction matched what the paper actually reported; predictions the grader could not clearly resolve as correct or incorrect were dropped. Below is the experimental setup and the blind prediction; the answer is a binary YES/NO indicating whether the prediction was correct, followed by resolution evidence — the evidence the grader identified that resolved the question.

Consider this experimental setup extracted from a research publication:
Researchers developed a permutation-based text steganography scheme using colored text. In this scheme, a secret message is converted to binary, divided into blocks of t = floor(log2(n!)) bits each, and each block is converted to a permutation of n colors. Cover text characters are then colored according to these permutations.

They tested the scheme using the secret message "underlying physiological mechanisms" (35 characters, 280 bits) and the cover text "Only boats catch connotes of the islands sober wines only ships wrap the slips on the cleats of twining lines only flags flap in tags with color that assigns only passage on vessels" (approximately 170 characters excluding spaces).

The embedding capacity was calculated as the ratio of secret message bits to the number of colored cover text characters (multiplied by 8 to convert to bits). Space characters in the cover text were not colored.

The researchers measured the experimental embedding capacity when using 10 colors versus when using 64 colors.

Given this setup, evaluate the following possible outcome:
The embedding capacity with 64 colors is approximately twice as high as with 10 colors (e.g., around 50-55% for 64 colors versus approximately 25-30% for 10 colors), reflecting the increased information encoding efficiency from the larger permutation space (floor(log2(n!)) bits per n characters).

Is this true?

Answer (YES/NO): NO